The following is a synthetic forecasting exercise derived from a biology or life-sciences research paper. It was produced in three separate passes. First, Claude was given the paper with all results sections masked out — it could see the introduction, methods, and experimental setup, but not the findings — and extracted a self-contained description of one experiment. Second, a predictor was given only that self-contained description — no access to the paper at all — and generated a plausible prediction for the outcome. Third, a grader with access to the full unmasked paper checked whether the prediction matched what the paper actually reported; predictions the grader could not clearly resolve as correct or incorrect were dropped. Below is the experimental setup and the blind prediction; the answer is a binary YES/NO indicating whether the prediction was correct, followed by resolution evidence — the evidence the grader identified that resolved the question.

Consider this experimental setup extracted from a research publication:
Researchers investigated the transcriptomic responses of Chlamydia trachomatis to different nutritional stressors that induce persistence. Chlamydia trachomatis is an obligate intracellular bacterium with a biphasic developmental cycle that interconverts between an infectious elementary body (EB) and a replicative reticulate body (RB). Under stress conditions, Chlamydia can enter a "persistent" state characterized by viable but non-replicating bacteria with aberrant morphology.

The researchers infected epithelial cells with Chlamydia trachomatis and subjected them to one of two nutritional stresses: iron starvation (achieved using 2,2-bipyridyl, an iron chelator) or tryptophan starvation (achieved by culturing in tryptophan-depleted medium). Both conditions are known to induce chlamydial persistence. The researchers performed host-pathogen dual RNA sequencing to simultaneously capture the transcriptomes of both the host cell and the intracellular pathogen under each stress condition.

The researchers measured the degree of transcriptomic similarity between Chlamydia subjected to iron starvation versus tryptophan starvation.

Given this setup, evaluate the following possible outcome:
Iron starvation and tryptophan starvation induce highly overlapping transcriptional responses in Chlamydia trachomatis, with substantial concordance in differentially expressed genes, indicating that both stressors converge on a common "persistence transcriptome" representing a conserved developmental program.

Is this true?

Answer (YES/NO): YES